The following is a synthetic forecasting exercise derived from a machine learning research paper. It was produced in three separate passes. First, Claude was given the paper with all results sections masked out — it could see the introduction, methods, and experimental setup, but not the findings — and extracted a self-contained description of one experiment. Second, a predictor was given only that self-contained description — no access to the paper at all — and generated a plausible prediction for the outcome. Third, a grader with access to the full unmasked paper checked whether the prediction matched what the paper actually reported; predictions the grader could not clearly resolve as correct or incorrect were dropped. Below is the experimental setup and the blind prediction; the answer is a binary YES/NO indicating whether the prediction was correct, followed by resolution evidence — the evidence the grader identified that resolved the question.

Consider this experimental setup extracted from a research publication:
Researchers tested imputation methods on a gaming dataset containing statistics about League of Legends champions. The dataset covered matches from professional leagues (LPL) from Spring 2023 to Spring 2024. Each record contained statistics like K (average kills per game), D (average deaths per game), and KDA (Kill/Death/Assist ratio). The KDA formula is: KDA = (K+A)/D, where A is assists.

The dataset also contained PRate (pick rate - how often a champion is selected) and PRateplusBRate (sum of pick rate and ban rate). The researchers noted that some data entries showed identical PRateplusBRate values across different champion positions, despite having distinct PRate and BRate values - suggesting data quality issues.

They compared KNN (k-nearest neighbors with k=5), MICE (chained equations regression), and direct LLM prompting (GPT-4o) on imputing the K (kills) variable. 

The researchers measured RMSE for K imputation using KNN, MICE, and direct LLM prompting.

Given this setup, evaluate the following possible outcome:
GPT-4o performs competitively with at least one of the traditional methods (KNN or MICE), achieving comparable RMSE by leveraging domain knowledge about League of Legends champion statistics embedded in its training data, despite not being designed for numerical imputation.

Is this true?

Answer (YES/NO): NO